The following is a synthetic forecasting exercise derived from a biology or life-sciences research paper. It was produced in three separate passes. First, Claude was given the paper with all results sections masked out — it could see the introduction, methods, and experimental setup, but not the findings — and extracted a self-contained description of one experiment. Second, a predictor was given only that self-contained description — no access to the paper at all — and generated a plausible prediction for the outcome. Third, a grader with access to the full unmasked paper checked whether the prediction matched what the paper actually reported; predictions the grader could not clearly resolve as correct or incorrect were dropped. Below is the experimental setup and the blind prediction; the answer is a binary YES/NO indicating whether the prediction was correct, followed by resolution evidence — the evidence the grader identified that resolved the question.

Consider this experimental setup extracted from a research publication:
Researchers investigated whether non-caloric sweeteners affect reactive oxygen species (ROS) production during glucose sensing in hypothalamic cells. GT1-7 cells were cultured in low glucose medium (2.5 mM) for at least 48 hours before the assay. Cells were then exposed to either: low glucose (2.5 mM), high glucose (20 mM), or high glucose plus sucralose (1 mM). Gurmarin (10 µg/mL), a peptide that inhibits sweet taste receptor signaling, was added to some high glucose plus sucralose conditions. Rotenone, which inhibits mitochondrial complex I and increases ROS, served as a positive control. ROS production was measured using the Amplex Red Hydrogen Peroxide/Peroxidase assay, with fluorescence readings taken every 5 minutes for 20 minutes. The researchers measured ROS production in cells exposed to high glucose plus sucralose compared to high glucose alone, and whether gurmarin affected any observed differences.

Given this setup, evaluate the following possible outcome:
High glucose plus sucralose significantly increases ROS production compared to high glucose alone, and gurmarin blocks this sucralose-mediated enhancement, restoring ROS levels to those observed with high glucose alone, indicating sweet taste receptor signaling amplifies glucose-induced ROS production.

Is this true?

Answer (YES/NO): NO